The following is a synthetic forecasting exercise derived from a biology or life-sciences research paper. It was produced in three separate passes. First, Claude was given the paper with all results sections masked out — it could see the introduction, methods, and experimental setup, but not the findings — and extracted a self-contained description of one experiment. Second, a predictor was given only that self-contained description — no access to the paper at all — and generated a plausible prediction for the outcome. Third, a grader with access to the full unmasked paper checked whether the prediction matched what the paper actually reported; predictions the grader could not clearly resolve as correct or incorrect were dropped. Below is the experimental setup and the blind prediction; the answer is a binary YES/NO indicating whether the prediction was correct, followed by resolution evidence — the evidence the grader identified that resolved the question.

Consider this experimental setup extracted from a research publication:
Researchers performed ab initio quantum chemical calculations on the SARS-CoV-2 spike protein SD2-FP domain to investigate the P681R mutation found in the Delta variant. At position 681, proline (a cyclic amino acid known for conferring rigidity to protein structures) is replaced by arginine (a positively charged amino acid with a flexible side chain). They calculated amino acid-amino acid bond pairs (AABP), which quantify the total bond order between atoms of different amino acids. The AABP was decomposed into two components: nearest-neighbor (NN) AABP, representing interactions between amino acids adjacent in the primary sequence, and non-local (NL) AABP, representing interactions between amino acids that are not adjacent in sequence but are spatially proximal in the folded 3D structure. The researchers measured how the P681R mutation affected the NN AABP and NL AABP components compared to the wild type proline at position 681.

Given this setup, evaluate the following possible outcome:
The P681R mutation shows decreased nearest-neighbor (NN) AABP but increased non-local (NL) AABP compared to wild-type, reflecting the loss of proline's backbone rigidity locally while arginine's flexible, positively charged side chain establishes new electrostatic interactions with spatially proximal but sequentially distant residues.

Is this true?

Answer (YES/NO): YES